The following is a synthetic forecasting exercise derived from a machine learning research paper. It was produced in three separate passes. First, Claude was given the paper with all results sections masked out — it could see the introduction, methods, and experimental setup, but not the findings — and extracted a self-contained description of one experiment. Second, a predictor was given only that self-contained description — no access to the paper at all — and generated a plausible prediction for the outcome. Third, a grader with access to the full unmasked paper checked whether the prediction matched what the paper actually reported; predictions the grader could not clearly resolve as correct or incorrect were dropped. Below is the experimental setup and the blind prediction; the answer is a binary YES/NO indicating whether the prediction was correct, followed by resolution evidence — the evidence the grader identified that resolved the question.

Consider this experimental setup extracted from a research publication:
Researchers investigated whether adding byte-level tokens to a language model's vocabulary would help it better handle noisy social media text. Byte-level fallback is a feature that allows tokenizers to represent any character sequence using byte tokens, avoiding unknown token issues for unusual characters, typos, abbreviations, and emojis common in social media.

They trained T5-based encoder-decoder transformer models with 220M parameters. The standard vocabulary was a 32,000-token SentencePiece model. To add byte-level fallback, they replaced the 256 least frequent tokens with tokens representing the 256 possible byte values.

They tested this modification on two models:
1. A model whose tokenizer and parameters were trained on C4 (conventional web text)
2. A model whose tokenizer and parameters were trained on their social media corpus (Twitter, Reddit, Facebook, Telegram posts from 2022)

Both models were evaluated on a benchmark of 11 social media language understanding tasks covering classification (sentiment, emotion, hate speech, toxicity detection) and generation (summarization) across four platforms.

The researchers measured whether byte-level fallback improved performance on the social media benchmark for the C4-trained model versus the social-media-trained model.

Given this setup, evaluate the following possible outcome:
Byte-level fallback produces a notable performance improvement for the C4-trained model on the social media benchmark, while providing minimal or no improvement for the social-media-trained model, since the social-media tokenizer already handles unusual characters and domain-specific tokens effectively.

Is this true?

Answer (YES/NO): NO